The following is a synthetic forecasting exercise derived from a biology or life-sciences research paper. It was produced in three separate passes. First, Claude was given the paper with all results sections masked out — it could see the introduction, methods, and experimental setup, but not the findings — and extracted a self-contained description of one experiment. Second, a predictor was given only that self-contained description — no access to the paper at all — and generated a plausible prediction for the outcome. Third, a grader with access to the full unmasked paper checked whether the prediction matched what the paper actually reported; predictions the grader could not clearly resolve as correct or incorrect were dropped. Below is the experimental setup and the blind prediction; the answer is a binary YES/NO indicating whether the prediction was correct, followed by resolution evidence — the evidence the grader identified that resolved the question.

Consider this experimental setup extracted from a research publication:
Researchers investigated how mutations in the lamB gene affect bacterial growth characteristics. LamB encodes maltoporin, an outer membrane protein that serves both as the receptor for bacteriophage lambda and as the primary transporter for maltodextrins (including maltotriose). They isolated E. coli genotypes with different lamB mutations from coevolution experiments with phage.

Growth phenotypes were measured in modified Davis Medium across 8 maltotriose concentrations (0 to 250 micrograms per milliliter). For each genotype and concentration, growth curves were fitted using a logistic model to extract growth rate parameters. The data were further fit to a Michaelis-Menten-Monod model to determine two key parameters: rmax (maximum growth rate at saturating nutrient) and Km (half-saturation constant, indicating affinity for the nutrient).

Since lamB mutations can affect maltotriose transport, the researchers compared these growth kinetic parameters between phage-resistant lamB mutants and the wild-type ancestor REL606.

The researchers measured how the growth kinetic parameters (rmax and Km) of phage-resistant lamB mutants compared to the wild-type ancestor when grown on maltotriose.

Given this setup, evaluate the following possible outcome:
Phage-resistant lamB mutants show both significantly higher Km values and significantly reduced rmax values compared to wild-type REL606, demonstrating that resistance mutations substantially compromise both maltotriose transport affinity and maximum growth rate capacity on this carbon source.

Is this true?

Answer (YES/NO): NO